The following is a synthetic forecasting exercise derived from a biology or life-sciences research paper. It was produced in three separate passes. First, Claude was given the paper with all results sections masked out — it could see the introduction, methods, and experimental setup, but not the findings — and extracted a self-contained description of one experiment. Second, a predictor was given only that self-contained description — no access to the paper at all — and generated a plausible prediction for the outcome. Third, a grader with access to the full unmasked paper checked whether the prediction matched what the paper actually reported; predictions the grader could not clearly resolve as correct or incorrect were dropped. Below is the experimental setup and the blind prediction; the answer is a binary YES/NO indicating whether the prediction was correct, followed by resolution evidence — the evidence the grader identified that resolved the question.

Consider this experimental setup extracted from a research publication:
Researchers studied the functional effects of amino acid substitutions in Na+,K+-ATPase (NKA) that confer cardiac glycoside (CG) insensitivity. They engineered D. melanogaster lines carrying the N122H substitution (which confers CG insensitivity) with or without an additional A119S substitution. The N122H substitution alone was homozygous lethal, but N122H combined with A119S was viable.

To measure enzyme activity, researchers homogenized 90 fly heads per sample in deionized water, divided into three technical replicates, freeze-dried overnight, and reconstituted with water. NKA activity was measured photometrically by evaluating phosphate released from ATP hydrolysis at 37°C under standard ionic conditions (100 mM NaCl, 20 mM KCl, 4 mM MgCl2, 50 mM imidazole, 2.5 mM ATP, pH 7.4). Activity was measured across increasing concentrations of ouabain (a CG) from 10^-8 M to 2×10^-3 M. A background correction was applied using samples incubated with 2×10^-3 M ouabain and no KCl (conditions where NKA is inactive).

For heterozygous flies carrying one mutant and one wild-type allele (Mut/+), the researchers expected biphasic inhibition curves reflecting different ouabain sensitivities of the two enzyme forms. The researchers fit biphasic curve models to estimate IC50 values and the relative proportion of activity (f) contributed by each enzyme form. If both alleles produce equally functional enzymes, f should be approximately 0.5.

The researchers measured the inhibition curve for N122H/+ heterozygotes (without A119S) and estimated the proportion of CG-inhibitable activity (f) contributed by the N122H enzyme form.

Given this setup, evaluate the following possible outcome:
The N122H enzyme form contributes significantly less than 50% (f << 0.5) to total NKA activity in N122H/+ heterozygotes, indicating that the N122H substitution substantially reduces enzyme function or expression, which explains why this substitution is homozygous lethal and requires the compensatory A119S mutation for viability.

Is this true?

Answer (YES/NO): YES